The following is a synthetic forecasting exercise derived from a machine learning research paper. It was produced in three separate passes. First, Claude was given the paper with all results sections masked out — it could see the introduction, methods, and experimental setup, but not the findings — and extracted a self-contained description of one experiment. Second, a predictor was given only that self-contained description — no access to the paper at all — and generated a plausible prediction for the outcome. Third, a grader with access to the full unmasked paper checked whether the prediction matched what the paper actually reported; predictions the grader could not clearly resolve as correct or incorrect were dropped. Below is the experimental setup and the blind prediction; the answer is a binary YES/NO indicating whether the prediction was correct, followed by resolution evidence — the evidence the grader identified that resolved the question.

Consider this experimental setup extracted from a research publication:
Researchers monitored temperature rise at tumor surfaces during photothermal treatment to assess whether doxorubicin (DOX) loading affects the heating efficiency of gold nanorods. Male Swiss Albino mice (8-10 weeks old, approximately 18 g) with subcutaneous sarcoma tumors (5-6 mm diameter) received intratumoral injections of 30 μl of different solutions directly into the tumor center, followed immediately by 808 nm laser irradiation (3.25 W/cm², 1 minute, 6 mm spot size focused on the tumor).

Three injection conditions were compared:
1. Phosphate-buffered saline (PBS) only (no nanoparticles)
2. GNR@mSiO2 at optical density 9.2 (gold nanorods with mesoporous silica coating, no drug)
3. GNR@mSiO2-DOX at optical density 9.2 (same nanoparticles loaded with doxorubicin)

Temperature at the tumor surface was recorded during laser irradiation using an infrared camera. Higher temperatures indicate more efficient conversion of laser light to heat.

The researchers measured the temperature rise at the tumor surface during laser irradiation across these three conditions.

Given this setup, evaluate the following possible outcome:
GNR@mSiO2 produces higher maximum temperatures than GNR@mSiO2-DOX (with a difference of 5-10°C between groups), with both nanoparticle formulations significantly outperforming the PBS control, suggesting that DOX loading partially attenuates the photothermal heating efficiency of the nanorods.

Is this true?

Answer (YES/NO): NO